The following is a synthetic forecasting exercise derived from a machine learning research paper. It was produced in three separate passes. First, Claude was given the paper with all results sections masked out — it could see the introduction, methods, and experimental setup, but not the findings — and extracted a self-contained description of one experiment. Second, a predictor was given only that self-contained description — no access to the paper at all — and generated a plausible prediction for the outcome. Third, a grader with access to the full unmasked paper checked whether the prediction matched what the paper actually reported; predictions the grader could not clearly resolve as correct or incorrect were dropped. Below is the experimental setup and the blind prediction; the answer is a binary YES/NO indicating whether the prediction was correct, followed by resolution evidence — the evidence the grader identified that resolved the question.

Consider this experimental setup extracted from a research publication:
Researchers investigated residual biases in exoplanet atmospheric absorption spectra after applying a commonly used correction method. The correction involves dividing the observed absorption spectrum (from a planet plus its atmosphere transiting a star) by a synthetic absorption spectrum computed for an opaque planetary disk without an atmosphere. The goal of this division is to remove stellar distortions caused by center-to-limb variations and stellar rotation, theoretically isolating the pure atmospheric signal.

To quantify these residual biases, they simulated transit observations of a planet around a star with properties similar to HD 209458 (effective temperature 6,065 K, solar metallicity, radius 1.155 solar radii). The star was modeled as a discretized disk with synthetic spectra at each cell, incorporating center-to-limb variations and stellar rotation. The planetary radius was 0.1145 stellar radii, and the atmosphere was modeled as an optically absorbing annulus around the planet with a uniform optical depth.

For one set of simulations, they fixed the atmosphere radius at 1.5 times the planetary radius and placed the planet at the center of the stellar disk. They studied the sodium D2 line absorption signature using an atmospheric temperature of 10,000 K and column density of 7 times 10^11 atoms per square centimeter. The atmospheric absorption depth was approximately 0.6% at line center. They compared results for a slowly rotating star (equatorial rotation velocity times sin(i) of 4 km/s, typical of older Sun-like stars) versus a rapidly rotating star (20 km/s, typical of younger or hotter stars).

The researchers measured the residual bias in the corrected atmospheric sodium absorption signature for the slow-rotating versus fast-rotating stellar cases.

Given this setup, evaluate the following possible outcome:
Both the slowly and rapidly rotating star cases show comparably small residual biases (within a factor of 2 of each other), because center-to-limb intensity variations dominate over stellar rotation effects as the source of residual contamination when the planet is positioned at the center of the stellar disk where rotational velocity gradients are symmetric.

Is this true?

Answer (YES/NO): NO